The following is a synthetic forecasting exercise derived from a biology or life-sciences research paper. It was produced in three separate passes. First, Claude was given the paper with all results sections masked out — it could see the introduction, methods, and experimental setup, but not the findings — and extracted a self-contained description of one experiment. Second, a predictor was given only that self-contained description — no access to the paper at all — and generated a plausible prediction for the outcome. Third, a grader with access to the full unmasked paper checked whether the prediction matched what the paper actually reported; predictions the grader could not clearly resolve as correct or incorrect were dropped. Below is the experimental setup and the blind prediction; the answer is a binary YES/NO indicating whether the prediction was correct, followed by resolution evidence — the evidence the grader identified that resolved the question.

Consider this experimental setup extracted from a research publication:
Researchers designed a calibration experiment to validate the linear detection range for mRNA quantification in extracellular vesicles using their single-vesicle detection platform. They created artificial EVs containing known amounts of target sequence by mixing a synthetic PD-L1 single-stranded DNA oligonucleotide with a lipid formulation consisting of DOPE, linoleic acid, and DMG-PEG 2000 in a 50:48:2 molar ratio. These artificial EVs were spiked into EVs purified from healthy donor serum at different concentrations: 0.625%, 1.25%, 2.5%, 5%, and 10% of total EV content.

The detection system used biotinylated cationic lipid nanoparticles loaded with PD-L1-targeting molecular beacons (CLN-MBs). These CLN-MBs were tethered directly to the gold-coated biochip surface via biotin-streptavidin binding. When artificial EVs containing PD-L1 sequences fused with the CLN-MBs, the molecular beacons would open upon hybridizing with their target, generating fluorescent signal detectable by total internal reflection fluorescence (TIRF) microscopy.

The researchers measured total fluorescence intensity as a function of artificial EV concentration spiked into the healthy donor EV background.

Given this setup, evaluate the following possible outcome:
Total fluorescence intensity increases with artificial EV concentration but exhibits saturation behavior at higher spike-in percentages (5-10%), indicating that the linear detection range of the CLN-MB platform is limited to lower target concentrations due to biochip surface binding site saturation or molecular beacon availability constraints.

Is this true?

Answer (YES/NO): NO